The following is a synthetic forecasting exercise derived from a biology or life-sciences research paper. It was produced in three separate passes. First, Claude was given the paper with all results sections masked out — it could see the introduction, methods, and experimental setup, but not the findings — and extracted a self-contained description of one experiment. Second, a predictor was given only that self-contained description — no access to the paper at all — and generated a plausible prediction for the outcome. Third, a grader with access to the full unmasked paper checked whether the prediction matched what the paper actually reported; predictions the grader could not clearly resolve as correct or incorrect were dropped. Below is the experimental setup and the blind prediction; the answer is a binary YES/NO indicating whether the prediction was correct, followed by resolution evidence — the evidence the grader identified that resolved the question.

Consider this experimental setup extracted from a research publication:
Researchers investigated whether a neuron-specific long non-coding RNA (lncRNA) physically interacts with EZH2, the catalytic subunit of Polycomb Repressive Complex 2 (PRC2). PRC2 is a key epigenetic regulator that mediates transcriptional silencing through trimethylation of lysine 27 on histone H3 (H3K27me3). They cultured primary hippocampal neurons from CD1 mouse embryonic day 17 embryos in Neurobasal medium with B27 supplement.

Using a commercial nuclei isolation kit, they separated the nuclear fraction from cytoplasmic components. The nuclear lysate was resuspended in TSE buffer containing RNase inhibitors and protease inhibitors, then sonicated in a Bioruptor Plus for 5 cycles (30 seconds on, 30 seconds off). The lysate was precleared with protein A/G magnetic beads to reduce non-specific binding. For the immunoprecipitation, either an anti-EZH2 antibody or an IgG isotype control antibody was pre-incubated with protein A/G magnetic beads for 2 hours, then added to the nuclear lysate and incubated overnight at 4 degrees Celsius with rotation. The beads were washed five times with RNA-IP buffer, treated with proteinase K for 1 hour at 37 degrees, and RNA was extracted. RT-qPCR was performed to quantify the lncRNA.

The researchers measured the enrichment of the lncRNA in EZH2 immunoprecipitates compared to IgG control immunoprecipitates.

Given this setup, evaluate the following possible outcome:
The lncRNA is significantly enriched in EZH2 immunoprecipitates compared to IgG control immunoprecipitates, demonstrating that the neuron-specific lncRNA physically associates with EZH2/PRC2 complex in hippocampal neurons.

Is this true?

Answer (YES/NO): YES